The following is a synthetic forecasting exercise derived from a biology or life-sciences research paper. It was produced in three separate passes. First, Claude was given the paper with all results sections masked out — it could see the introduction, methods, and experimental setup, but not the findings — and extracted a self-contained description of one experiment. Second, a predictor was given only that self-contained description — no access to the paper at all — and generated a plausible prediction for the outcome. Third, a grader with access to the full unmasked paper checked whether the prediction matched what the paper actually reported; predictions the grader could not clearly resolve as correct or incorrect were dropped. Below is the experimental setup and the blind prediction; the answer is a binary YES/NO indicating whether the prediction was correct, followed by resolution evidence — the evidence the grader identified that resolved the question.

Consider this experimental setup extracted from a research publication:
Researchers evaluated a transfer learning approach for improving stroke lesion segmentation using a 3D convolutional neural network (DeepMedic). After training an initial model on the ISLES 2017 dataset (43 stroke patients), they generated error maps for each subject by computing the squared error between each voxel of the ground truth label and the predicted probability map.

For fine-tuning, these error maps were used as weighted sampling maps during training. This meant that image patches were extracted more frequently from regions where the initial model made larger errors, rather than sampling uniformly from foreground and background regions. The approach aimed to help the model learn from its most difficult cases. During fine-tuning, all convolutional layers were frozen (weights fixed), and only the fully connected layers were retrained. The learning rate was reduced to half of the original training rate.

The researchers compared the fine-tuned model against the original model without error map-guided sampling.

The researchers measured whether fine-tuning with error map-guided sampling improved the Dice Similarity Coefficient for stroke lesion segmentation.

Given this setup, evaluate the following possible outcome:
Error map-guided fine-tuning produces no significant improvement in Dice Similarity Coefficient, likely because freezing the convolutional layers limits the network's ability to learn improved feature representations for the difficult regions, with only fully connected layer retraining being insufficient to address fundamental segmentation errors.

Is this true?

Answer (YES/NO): YES